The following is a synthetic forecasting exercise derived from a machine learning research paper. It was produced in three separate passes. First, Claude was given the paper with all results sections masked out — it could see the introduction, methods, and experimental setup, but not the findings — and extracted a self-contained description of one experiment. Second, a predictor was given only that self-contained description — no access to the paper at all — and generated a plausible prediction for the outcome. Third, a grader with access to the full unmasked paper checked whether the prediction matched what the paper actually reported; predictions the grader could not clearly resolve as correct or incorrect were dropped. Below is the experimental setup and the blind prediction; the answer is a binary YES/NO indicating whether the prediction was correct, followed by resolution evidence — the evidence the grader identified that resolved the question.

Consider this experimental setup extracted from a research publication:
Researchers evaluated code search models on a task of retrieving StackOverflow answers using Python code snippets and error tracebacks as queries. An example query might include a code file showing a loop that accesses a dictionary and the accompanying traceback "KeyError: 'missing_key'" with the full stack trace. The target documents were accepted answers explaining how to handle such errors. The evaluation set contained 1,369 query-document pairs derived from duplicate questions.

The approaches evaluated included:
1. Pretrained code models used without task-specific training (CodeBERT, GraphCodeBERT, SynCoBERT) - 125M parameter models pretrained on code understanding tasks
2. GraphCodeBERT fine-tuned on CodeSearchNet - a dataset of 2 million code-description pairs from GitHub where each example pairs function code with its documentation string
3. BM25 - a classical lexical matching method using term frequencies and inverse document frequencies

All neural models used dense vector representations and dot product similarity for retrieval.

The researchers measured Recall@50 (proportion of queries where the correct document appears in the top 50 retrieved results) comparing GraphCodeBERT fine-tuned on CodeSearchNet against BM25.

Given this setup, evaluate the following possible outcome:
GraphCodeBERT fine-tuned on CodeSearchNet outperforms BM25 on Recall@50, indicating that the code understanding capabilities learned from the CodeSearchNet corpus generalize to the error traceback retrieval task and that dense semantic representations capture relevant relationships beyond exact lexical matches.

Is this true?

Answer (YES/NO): NO